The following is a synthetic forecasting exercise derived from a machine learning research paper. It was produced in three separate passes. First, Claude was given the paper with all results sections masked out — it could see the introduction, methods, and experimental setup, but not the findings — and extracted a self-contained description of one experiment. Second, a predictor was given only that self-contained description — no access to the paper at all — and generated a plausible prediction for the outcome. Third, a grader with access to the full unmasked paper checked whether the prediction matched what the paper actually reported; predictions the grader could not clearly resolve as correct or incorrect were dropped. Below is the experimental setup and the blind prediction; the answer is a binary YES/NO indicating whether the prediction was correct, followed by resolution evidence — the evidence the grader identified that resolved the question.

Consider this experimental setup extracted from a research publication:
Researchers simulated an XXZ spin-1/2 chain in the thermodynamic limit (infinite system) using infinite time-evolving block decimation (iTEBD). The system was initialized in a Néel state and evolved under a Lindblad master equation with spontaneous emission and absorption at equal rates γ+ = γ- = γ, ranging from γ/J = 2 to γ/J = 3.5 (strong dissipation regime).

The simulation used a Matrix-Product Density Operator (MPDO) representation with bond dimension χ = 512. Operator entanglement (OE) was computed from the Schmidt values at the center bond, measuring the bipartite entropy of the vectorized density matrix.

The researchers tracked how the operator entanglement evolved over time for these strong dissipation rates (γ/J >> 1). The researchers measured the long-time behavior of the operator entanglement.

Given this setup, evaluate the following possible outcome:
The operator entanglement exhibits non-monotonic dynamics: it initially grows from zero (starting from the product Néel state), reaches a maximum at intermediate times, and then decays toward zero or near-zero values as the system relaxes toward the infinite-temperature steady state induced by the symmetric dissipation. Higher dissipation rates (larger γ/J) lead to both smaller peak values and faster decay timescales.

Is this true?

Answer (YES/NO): YES